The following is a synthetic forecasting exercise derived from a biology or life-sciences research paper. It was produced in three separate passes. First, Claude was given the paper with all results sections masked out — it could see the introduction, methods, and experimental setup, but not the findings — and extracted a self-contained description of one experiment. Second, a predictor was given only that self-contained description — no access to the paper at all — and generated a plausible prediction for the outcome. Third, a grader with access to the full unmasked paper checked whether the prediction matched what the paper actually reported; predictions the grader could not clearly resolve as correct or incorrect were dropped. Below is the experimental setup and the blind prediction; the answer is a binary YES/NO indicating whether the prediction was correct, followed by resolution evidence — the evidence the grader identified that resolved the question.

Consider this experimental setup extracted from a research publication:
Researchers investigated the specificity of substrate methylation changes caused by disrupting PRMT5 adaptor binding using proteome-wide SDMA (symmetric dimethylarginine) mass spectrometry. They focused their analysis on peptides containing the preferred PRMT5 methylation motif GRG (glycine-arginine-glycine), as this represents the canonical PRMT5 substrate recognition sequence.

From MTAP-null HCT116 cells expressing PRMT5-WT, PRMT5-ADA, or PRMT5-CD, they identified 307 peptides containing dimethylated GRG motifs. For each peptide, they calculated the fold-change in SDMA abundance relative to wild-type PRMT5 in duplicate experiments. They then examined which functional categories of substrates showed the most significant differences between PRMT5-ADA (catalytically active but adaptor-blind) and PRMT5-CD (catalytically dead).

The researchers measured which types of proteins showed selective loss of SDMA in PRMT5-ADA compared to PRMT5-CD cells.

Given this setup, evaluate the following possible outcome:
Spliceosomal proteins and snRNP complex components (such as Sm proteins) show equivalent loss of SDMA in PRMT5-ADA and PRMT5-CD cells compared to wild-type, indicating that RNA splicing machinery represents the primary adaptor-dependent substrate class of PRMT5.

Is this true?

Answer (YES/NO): NO